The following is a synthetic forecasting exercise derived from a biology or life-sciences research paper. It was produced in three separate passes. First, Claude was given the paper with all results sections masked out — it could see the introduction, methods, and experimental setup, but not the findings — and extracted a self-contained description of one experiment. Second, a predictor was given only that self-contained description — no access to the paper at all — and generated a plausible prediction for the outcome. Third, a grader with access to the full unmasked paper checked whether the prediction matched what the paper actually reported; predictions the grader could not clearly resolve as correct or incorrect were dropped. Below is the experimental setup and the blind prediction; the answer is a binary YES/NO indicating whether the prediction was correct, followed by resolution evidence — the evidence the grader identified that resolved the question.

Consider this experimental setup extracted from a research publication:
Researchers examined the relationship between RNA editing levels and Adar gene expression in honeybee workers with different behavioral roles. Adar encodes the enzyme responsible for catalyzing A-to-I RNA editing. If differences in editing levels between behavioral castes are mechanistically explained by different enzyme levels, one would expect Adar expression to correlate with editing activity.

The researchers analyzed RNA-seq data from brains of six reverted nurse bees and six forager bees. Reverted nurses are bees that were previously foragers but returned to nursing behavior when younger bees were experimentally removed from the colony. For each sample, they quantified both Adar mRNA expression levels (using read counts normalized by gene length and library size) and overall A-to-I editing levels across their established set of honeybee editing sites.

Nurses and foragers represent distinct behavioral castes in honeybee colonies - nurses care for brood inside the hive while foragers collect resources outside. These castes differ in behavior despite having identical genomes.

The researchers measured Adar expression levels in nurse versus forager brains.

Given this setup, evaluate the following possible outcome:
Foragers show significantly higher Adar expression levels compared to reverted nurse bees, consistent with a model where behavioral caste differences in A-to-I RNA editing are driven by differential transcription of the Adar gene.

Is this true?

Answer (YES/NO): YES